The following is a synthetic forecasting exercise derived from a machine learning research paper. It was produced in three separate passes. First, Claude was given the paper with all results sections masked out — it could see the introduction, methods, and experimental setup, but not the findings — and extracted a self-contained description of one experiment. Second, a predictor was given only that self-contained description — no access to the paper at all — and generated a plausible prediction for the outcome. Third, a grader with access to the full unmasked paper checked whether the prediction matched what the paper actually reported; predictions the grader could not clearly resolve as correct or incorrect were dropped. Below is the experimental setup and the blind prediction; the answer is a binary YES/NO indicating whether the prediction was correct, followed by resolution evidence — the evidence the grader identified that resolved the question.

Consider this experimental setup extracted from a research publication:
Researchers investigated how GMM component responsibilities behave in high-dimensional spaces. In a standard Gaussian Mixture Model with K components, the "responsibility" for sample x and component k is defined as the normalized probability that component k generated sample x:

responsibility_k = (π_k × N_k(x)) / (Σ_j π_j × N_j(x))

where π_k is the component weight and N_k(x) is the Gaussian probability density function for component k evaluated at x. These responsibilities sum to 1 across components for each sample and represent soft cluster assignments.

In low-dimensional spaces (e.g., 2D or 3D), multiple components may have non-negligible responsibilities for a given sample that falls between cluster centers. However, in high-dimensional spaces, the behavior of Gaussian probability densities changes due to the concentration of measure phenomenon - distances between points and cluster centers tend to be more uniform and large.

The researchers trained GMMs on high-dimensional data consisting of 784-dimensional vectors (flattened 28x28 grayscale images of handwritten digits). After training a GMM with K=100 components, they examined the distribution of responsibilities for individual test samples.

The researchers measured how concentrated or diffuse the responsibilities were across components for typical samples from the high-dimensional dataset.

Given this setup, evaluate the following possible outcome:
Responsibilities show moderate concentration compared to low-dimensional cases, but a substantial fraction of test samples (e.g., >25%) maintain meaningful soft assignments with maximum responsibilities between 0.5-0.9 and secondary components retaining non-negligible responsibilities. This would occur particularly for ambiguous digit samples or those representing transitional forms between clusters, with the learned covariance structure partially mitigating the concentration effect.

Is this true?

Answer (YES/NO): NO